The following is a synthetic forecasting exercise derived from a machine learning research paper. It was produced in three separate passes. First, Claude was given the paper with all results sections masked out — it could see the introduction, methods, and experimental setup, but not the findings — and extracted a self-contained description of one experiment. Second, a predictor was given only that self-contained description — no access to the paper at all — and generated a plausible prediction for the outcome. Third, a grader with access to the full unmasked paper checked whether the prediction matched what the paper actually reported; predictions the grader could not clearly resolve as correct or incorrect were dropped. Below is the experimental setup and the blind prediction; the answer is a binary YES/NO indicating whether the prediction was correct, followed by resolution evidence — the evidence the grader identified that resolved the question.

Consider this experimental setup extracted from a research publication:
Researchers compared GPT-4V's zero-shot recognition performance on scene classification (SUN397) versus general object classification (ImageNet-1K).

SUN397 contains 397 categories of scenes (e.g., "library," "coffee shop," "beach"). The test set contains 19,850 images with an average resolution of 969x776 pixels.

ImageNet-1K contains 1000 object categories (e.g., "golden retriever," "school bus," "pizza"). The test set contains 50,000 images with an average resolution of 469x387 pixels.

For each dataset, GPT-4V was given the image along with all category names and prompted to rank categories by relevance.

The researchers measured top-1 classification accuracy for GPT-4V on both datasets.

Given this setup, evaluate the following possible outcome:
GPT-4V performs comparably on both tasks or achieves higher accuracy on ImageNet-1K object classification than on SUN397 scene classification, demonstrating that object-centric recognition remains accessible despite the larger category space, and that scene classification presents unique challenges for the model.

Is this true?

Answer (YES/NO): YES